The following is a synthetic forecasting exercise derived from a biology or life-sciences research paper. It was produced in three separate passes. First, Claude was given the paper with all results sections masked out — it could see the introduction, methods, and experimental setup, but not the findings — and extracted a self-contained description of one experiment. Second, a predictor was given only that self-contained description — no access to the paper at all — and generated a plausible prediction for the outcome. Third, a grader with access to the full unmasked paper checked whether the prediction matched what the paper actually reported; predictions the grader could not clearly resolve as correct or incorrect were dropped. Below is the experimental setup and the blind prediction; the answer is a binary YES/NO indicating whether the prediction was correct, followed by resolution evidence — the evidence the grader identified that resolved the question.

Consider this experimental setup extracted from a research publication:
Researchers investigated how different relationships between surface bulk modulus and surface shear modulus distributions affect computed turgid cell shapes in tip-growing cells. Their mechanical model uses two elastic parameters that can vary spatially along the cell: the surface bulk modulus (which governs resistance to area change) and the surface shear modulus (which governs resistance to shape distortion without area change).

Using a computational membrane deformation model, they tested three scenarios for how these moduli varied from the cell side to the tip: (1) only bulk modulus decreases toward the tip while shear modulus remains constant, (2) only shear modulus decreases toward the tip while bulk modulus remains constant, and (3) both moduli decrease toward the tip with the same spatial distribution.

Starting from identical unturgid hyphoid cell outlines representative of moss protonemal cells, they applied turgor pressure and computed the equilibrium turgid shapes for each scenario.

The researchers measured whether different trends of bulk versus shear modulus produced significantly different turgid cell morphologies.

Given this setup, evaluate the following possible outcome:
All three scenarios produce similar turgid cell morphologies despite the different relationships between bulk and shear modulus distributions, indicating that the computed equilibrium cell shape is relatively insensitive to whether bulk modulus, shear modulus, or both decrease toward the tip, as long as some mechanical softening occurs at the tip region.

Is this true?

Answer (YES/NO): YES